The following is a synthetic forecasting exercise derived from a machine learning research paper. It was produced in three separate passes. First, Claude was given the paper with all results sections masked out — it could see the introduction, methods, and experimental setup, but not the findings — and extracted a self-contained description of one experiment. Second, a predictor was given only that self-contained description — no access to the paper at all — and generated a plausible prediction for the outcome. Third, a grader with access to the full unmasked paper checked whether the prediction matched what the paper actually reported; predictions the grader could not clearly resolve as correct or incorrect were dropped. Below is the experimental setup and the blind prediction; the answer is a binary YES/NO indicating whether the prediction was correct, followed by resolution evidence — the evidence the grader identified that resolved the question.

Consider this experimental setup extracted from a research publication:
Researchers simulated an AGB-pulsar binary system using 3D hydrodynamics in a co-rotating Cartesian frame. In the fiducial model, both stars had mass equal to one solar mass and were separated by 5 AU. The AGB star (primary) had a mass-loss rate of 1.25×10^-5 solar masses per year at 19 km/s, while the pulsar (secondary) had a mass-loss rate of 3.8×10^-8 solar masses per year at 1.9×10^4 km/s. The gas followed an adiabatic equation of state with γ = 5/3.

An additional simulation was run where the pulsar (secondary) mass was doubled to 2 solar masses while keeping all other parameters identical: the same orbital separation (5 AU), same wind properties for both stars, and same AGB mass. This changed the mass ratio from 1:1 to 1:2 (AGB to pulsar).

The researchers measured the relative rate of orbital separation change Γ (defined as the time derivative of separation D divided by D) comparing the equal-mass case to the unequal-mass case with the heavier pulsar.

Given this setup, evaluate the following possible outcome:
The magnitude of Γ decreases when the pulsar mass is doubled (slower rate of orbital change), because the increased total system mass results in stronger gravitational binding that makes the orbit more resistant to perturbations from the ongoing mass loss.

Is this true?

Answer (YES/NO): YES